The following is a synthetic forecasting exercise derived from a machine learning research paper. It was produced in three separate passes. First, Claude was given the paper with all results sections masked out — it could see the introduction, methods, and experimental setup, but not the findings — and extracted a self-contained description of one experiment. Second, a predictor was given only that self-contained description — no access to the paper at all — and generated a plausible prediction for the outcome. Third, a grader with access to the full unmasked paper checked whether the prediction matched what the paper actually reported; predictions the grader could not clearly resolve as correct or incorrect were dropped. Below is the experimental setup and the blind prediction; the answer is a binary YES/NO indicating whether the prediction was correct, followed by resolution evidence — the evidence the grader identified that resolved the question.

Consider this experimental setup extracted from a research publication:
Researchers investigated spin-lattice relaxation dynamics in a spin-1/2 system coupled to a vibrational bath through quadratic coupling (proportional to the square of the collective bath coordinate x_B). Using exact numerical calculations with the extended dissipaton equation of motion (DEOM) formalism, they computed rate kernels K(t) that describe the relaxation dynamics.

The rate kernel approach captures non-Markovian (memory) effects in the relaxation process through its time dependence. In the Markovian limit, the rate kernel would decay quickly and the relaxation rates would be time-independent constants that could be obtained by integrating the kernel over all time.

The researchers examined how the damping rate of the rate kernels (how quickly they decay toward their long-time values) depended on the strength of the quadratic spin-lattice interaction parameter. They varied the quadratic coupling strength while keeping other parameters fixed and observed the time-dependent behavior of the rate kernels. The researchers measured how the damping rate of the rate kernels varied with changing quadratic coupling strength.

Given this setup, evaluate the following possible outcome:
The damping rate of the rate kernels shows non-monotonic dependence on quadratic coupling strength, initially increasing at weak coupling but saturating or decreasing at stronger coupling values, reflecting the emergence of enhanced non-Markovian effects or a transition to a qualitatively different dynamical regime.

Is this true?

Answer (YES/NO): NO